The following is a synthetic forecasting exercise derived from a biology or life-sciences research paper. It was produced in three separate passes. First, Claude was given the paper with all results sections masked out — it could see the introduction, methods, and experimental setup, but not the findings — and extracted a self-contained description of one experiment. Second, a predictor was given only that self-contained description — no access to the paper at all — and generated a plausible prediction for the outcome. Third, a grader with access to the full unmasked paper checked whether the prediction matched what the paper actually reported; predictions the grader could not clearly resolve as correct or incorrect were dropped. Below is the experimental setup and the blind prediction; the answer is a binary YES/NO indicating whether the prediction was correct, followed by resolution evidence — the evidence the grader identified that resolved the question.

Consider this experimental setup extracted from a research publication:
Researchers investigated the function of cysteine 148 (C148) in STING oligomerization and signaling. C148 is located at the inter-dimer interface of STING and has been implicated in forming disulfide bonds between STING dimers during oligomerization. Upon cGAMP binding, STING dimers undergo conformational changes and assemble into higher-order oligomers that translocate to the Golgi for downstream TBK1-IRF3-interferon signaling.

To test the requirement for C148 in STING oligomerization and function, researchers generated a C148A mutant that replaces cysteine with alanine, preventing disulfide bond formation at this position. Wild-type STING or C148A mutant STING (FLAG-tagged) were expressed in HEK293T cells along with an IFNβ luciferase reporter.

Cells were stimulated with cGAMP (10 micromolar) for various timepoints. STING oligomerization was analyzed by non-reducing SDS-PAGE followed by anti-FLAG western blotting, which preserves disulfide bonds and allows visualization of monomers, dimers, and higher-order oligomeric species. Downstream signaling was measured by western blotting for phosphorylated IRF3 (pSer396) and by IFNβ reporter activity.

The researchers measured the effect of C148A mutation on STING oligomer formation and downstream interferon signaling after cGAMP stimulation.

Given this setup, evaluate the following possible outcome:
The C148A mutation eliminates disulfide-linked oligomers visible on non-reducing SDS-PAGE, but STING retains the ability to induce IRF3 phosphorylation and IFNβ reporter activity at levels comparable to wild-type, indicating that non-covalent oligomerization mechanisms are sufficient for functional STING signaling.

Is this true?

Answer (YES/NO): NO